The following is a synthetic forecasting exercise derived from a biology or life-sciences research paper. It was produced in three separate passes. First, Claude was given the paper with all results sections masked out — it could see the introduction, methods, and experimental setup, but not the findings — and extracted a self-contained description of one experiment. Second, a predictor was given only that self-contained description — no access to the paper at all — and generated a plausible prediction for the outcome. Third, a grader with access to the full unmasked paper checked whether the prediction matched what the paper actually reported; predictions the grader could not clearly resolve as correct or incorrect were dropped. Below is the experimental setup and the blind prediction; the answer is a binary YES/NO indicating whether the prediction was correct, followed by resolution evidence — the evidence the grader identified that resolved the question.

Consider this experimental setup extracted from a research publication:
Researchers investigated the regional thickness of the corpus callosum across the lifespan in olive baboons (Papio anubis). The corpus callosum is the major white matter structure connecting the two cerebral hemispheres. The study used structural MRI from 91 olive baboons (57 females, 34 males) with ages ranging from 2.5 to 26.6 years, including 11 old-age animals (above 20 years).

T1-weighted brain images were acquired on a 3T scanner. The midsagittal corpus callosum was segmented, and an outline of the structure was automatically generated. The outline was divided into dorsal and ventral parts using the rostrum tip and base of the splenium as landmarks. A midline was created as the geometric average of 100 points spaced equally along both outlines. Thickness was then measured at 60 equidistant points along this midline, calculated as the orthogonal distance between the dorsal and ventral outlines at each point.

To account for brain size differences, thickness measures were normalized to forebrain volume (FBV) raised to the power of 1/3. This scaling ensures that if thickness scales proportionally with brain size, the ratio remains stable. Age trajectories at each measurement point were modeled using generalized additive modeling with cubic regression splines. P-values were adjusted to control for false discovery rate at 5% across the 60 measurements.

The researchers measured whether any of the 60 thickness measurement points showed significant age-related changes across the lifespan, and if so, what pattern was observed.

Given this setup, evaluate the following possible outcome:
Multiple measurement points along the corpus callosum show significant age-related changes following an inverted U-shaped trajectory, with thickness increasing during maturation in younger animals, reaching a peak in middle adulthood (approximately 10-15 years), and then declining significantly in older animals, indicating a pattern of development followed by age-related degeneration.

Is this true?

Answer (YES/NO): NO